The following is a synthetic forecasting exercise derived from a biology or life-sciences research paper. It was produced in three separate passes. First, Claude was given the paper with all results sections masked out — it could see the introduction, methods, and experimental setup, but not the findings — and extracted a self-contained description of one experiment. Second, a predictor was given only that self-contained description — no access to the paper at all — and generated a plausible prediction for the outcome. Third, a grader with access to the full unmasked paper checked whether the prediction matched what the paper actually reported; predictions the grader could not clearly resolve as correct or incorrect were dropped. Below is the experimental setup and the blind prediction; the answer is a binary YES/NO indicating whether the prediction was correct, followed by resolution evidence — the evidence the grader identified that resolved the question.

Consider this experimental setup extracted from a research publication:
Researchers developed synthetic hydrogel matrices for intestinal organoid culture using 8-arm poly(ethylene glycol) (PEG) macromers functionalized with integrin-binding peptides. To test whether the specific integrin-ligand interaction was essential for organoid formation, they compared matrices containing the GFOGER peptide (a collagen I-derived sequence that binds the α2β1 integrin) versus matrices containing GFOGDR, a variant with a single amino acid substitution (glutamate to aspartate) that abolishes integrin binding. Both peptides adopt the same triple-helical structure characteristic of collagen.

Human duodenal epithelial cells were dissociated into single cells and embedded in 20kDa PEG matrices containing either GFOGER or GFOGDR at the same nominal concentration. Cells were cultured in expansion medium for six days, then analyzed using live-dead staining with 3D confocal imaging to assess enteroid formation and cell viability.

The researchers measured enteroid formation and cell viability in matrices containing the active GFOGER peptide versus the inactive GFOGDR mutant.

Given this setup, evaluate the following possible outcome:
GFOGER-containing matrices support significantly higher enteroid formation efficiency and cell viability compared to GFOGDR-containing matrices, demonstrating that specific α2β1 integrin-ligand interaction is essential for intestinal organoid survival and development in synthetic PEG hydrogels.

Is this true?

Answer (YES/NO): YES